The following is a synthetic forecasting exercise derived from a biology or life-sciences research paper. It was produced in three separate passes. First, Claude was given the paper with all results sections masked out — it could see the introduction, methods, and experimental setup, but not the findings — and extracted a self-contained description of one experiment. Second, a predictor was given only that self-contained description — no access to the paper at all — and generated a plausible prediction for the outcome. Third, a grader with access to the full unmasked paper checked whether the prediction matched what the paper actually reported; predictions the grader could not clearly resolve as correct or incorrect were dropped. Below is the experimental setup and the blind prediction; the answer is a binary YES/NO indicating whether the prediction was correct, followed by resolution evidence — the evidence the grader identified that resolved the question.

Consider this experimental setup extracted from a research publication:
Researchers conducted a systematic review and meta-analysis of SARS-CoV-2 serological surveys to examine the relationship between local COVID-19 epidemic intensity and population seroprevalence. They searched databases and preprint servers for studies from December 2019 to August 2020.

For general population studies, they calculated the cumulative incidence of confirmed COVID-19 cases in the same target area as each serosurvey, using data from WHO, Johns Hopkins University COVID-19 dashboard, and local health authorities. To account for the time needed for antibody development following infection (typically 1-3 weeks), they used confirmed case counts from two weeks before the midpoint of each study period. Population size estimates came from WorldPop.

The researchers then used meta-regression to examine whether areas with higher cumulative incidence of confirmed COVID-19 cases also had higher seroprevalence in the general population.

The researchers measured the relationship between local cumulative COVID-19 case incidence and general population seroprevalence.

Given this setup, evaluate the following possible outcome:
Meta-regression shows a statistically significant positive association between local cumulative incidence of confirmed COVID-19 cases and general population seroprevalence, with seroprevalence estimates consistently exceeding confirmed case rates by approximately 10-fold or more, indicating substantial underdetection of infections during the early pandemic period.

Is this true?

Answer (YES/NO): NO